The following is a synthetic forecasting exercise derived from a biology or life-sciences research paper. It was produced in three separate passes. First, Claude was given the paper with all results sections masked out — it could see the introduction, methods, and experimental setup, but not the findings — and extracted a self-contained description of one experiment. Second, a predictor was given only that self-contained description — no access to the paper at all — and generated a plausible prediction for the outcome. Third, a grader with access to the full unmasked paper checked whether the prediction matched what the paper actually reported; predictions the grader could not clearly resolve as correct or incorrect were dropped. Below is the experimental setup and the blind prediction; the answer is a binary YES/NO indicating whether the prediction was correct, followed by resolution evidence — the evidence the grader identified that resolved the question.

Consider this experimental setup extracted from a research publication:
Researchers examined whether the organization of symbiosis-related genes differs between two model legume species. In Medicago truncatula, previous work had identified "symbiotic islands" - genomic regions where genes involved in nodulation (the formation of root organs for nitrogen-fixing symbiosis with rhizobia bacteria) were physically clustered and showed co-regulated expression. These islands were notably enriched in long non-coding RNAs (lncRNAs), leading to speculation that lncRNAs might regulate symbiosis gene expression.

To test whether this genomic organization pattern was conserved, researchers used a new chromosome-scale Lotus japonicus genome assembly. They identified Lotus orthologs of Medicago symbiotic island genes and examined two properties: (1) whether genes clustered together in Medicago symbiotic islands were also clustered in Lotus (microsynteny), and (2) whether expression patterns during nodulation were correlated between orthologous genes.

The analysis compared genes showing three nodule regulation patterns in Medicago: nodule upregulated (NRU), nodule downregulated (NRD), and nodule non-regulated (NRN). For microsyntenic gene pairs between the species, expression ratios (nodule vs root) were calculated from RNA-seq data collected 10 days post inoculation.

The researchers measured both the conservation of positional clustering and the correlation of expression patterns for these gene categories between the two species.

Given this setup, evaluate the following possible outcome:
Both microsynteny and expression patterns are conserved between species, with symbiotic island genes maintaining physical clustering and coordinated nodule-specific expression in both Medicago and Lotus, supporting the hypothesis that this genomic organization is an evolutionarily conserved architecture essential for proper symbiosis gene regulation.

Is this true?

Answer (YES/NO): NO